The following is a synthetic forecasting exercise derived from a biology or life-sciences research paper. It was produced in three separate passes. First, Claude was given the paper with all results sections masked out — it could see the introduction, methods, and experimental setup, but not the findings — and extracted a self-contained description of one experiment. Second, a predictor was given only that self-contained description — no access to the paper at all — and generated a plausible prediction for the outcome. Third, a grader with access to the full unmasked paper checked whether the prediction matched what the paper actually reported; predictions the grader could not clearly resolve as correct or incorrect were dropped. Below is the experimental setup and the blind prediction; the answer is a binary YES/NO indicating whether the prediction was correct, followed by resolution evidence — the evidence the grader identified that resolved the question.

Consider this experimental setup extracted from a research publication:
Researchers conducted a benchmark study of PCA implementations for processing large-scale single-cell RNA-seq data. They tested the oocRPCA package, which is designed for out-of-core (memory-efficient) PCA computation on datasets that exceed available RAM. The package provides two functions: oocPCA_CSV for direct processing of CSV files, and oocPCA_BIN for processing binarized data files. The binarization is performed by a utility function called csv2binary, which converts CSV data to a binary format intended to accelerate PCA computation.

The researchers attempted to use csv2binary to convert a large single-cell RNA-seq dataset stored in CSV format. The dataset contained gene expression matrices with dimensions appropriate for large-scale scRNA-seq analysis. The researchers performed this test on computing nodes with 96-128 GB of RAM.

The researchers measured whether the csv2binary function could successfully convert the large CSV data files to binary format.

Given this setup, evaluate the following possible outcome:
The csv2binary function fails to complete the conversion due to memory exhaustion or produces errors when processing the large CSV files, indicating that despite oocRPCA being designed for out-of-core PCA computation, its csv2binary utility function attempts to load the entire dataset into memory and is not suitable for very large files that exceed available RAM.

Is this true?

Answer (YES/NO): YES